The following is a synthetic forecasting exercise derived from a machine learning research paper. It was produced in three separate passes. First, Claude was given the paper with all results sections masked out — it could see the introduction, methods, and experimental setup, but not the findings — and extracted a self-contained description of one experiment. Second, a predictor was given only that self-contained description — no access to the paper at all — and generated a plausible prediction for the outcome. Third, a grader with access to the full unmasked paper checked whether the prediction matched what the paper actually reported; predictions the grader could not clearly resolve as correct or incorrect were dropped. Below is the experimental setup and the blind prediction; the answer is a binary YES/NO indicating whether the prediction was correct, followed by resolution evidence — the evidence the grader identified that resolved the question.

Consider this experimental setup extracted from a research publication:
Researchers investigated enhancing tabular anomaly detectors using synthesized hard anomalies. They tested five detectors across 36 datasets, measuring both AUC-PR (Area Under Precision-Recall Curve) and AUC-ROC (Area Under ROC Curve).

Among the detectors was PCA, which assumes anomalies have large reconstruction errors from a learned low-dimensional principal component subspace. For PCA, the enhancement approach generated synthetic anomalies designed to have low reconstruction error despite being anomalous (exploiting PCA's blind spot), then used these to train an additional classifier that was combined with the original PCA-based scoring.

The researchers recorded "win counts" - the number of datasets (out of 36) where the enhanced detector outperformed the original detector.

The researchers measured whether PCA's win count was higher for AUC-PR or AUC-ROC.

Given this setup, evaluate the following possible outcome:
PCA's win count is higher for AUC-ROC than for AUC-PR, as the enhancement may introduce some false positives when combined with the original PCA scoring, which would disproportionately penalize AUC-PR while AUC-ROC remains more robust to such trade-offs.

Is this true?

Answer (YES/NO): NO